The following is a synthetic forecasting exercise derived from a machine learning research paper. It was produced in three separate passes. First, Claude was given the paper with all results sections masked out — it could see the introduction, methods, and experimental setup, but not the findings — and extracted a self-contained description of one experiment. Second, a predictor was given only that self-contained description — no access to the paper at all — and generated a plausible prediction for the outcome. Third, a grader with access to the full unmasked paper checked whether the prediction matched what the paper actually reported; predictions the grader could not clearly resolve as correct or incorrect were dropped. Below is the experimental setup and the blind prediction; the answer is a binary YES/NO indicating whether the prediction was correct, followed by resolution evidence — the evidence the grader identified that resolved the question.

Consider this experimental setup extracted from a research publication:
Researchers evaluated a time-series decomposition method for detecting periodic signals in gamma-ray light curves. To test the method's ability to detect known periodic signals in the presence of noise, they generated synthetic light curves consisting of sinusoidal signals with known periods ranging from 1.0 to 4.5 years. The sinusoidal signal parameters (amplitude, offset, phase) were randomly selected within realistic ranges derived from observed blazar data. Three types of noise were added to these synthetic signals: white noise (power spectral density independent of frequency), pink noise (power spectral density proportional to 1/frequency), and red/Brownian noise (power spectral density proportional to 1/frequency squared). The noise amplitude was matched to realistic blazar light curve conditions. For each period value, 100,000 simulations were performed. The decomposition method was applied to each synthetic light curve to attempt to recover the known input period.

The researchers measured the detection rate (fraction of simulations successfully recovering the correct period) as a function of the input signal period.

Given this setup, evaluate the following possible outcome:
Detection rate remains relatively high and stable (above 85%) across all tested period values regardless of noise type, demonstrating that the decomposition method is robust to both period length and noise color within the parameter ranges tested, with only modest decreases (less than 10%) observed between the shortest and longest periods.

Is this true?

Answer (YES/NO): NO